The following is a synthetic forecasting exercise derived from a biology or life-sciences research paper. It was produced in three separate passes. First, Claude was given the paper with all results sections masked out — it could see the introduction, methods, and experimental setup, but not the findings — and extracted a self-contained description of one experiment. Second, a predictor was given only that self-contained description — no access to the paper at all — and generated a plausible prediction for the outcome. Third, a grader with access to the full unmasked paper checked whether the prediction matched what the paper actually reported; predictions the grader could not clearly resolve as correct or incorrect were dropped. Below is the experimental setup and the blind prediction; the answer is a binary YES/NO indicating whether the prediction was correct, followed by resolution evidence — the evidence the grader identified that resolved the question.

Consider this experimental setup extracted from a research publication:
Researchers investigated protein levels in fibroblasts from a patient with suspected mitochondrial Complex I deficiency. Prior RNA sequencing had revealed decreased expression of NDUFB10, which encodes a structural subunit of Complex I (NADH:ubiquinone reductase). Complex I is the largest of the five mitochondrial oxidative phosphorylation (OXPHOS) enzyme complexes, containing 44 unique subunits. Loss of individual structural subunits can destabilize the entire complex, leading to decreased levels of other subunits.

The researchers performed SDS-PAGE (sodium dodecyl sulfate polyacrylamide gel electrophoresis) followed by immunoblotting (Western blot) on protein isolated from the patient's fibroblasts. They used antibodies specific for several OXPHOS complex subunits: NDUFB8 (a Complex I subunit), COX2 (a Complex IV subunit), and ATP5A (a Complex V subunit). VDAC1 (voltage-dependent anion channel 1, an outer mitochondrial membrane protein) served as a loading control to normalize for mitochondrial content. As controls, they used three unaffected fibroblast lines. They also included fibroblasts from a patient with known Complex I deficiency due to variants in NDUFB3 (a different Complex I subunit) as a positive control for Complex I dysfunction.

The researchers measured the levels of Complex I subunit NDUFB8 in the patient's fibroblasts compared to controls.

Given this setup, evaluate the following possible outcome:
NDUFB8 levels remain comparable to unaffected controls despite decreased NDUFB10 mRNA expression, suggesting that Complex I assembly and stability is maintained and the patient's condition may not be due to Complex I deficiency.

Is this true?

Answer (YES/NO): NO